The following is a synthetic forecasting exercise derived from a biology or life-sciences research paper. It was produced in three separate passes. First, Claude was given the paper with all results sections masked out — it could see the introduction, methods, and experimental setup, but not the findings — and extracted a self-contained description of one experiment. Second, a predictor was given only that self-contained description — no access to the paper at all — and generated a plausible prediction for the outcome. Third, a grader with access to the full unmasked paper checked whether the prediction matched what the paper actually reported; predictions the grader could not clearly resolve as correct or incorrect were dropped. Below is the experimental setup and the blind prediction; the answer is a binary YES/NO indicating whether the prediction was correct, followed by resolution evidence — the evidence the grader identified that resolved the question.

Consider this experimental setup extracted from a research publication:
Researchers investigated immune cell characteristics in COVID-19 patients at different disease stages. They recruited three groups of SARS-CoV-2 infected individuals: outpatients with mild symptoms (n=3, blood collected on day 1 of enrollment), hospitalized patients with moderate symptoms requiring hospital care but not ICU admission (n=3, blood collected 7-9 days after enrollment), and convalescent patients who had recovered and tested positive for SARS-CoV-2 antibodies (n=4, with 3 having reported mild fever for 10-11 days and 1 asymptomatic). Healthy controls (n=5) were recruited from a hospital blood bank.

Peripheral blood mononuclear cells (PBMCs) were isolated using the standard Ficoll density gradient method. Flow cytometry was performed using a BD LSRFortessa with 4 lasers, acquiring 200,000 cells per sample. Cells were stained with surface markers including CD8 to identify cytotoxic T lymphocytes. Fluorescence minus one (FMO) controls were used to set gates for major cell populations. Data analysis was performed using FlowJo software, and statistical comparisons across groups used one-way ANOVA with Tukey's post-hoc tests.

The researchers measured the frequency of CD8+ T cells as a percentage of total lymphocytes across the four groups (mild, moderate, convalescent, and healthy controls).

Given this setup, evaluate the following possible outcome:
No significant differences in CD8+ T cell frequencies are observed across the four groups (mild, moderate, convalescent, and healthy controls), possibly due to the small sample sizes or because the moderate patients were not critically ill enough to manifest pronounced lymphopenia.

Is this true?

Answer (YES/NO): NO